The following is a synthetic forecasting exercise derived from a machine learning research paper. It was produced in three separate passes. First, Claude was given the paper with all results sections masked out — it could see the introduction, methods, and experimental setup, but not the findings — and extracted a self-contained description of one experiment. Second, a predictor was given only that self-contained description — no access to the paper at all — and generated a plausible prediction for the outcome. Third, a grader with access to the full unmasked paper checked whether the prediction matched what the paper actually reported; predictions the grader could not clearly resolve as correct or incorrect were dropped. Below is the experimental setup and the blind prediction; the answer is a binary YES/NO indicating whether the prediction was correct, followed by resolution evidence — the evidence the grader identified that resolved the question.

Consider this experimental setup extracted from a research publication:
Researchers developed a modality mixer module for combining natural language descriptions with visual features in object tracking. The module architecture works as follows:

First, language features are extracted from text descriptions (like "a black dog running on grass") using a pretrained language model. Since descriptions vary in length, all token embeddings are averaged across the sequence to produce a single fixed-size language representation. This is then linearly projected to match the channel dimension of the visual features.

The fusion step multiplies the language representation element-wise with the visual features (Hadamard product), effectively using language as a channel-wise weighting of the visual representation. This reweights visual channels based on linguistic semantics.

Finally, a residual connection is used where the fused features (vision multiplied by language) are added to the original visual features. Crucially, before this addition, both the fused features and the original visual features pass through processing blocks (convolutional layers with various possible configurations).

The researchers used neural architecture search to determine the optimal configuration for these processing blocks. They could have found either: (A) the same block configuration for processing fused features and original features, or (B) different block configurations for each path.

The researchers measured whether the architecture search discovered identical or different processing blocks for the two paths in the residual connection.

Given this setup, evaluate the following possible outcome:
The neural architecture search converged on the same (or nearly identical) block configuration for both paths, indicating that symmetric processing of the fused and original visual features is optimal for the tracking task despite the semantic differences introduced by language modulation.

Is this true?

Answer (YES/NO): NO